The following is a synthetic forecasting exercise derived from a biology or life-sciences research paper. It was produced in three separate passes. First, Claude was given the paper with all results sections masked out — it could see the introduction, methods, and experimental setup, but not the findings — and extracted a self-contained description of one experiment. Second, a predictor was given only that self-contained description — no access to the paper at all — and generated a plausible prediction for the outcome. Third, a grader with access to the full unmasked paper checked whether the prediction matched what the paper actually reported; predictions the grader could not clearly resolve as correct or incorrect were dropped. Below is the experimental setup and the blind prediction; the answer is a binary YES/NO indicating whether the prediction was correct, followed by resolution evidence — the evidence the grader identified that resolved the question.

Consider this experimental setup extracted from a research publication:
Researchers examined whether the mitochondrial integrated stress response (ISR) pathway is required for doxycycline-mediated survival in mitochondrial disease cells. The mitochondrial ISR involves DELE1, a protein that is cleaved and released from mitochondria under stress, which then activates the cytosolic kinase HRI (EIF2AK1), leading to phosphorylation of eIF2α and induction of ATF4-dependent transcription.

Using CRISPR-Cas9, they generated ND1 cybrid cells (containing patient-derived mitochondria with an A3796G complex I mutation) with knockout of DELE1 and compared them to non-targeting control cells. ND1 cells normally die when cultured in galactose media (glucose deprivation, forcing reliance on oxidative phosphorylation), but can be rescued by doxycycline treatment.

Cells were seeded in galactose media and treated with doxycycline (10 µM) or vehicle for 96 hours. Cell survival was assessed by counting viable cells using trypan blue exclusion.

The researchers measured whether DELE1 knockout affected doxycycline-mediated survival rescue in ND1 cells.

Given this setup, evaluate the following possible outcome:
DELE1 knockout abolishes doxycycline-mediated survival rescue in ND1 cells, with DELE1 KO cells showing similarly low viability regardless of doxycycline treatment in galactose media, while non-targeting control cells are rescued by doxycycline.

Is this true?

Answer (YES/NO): NO